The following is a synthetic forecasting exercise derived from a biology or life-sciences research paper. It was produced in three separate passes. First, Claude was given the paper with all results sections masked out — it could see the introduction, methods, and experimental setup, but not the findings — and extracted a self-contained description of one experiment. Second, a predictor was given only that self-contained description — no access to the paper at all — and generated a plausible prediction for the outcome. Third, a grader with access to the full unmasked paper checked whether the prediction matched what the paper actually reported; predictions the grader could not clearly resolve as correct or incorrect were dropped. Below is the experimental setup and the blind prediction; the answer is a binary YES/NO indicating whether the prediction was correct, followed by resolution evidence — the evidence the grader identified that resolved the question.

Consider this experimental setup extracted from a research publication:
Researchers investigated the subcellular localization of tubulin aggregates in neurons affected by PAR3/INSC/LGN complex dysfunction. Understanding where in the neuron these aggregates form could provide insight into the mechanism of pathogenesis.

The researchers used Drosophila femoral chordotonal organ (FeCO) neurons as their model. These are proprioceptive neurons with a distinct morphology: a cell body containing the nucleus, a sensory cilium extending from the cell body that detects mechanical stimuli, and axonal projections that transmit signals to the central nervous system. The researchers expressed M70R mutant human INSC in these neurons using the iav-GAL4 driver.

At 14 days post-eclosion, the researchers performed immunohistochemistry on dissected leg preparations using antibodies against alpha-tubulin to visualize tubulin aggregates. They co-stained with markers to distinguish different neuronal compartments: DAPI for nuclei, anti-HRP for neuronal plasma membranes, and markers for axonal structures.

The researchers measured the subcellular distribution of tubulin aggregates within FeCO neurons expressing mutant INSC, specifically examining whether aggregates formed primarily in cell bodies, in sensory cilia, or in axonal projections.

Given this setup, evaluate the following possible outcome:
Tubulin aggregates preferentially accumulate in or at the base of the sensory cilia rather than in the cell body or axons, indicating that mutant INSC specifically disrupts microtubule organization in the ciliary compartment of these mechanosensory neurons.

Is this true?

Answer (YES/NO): NO